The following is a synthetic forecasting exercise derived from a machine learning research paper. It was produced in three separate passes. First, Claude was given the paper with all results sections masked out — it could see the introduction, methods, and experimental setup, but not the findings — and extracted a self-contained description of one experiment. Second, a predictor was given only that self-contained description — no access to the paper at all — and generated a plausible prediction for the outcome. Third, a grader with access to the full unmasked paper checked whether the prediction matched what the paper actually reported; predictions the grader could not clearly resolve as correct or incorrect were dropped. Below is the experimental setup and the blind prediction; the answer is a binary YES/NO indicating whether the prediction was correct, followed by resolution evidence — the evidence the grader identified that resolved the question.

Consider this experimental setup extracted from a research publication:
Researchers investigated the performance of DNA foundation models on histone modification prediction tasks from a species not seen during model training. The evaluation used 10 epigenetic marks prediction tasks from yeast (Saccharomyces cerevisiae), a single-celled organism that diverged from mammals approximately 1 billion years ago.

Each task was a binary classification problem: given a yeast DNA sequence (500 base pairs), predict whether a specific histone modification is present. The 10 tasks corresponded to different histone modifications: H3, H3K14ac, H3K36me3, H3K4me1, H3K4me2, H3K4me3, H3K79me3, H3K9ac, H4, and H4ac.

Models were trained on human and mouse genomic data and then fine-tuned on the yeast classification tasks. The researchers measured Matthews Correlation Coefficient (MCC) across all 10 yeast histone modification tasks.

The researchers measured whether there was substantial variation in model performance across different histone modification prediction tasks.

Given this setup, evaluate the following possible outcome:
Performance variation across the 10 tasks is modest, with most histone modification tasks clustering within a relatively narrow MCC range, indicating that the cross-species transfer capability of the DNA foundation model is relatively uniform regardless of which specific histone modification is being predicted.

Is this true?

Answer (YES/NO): NO